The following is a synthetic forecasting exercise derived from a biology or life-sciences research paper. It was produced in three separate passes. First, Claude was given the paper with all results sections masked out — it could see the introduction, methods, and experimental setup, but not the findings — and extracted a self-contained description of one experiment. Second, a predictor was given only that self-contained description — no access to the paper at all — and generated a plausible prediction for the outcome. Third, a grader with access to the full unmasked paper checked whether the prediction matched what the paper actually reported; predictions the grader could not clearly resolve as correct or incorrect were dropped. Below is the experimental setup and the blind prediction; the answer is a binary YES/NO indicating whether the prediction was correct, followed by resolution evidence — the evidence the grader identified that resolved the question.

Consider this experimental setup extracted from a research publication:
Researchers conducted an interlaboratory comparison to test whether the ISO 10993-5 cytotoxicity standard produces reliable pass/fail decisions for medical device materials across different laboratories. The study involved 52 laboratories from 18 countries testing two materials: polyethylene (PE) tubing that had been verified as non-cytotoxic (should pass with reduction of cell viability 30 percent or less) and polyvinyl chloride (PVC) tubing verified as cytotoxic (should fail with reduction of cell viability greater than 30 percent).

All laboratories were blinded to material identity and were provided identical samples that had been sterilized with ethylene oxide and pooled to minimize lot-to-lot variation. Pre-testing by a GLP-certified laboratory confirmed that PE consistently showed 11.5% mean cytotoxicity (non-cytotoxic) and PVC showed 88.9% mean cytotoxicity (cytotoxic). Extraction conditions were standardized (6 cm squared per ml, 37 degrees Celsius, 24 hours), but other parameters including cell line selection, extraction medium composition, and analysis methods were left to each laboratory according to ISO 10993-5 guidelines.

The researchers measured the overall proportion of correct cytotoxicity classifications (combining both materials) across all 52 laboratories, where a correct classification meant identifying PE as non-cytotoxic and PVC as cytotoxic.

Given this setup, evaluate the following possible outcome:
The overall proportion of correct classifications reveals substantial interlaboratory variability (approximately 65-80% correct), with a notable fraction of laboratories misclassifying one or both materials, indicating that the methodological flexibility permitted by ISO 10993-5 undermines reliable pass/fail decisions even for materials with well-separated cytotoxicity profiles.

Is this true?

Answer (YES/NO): NO